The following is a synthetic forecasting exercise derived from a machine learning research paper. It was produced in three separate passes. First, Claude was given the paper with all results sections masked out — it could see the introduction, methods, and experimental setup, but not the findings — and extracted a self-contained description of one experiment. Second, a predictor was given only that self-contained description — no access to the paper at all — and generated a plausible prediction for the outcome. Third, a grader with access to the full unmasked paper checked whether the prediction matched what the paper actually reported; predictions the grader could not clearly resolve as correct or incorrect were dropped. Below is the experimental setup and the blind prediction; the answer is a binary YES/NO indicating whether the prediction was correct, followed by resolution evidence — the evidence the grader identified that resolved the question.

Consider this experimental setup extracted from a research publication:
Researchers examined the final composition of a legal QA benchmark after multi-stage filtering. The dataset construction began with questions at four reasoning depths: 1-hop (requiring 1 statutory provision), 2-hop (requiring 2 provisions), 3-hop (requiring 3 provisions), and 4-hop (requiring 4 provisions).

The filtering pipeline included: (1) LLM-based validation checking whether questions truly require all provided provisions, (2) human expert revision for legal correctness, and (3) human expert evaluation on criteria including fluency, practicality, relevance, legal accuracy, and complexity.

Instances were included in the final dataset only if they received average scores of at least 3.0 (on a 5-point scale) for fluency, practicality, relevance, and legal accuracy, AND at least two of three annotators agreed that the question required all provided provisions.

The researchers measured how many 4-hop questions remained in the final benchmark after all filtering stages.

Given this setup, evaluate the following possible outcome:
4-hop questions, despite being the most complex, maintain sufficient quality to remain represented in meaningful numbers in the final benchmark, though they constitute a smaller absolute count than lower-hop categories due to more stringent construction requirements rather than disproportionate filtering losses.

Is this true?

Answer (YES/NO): NO